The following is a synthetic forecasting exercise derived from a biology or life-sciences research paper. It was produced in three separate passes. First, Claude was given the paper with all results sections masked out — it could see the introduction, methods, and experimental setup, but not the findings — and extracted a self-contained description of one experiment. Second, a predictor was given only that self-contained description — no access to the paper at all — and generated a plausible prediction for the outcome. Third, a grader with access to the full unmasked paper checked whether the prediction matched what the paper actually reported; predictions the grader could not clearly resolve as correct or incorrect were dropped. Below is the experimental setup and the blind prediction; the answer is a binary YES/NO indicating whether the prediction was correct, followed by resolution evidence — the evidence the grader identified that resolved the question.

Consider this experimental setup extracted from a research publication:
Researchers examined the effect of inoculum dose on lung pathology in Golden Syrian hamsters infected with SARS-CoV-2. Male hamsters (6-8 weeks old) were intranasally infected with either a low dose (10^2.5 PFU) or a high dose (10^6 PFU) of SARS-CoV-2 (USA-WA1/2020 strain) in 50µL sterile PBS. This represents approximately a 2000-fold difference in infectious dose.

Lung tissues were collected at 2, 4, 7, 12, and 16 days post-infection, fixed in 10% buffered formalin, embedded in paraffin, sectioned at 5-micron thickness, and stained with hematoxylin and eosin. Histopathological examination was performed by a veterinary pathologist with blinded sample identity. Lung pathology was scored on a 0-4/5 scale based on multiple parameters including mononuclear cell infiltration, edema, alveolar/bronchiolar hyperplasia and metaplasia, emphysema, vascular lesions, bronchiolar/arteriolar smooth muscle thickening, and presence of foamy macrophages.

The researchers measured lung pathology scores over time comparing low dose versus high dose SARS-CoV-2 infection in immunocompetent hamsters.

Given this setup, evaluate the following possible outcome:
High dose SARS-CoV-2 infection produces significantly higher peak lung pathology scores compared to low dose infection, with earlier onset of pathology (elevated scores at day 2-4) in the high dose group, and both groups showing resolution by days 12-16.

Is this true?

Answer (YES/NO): NO